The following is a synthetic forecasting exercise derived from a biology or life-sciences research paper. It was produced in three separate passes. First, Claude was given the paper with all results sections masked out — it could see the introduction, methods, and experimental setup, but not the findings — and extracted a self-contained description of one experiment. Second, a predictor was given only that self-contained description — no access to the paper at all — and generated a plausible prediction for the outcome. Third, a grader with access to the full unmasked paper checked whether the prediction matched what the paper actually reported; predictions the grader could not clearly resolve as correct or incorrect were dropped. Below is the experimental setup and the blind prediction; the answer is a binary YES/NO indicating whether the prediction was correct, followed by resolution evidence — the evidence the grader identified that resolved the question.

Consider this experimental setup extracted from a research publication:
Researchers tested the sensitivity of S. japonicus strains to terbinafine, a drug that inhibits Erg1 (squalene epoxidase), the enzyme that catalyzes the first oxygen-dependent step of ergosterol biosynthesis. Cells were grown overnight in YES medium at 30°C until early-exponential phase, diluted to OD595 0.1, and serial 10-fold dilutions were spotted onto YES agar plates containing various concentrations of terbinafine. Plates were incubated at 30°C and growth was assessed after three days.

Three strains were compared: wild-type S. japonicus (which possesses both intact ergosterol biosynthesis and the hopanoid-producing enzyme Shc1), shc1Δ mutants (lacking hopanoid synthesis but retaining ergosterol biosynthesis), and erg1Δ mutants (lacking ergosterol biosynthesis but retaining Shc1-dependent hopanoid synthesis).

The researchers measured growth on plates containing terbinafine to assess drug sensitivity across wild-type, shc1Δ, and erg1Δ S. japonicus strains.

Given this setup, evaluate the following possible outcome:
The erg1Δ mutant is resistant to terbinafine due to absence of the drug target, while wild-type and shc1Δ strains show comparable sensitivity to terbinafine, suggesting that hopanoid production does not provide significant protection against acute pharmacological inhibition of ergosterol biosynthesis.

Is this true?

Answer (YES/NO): NO